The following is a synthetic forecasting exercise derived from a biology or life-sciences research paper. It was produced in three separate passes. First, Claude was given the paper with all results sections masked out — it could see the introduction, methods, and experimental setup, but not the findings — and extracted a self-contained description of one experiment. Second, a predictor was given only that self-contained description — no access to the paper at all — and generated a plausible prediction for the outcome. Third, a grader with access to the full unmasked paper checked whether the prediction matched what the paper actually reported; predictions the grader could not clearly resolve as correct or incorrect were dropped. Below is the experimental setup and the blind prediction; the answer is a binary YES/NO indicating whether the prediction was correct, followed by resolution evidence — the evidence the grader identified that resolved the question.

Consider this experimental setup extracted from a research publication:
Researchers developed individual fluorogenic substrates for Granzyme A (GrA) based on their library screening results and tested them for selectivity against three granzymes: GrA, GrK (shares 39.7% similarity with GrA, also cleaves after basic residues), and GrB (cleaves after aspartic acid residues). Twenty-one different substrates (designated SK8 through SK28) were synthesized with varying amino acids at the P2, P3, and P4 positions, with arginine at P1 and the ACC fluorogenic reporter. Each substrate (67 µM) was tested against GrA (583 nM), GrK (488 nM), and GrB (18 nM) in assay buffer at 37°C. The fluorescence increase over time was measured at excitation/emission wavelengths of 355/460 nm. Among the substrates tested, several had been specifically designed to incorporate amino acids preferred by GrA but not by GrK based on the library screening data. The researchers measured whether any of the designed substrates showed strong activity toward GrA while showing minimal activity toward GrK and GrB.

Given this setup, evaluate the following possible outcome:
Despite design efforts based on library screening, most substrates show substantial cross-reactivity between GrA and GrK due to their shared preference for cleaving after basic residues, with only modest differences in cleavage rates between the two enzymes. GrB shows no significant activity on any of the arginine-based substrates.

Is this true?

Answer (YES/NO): NO